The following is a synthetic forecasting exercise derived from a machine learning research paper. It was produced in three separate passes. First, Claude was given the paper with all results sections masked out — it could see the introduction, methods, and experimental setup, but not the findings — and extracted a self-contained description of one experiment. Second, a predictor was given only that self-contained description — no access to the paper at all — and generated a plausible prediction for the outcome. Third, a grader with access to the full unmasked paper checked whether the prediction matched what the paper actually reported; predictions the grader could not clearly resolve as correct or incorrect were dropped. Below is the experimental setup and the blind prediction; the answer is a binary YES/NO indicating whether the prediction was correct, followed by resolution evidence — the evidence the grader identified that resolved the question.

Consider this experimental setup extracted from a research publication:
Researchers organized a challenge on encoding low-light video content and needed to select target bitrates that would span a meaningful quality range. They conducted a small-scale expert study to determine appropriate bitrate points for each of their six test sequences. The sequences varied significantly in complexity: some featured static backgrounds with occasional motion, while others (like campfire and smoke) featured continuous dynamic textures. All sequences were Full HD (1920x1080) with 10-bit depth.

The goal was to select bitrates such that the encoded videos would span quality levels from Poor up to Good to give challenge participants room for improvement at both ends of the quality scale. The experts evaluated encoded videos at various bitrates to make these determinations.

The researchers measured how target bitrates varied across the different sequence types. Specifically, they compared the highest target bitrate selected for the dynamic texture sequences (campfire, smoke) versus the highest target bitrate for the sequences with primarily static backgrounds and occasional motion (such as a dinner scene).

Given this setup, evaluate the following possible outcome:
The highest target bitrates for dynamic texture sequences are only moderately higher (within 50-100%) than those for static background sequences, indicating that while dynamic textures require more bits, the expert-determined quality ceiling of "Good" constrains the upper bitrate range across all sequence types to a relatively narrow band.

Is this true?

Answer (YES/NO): NO